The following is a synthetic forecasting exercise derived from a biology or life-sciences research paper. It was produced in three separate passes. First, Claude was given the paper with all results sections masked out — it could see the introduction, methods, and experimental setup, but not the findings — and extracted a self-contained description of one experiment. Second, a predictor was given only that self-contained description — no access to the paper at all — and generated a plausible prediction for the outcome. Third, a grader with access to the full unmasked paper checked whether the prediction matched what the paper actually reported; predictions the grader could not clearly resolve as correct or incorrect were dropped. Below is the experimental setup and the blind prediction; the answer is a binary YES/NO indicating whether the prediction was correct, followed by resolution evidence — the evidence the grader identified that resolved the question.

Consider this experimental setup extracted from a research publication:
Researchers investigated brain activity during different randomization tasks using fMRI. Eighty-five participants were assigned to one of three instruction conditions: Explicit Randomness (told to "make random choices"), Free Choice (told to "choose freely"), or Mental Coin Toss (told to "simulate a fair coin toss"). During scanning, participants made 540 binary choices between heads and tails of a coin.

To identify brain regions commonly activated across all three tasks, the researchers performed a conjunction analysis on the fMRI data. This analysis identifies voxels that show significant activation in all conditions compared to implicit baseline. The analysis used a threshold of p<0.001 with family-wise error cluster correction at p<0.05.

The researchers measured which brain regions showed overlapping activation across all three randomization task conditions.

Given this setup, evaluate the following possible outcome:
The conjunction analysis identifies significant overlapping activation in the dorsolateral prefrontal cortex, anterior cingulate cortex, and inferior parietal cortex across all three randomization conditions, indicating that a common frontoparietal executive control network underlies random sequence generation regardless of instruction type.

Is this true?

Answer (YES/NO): NO